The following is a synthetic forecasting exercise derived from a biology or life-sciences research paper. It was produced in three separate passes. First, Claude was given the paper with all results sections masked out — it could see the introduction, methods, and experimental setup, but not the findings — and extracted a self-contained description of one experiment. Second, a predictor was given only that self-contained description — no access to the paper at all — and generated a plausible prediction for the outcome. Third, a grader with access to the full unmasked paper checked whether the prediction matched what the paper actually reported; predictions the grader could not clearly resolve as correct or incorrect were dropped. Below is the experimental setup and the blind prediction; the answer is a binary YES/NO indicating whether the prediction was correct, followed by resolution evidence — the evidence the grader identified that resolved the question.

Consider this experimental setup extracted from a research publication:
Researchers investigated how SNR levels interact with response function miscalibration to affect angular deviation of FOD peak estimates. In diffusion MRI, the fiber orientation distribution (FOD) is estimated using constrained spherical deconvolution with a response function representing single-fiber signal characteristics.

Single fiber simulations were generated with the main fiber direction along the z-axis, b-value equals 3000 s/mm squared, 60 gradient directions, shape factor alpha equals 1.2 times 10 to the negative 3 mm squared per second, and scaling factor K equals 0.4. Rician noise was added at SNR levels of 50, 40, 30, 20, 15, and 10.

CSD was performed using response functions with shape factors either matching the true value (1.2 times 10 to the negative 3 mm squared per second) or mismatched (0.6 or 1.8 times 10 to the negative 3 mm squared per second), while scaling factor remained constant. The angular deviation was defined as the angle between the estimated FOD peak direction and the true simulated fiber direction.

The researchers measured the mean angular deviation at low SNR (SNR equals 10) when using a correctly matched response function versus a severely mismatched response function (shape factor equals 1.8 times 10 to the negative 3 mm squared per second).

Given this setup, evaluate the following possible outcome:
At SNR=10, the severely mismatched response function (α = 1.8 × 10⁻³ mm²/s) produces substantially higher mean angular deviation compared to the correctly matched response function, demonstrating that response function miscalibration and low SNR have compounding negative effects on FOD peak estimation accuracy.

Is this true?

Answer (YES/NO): NO